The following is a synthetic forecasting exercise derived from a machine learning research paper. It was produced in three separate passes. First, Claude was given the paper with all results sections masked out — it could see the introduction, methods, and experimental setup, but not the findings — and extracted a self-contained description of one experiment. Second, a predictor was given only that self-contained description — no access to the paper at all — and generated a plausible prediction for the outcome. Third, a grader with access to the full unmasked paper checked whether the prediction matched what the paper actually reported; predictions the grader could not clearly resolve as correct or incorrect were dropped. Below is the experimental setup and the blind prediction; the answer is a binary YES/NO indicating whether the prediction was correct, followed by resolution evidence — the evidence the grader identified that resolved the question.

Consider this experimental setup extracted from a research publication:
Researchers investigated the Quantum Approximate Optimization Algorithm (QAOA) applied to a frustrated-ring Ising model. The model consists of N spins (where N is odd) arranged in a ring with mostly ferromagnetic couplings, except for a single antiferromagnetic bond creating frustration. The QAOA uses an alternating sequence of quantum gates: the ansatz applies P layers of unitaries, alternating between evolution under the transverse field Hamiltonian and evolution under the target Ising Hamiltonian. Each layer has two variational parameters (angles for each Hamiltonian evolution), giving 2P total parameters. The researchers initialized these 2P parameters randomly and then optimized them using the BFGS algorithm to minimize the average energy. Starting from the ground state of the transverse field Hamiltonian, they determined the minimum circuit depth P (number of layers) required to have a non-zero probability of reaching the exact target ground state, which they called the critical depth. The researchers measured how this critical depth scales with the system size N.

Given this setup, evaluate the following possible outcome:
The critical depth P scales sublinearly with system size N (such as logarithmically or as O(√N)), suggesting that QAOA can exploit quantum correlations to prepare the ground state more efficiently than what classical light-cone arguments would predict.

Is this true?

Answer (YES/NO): NO